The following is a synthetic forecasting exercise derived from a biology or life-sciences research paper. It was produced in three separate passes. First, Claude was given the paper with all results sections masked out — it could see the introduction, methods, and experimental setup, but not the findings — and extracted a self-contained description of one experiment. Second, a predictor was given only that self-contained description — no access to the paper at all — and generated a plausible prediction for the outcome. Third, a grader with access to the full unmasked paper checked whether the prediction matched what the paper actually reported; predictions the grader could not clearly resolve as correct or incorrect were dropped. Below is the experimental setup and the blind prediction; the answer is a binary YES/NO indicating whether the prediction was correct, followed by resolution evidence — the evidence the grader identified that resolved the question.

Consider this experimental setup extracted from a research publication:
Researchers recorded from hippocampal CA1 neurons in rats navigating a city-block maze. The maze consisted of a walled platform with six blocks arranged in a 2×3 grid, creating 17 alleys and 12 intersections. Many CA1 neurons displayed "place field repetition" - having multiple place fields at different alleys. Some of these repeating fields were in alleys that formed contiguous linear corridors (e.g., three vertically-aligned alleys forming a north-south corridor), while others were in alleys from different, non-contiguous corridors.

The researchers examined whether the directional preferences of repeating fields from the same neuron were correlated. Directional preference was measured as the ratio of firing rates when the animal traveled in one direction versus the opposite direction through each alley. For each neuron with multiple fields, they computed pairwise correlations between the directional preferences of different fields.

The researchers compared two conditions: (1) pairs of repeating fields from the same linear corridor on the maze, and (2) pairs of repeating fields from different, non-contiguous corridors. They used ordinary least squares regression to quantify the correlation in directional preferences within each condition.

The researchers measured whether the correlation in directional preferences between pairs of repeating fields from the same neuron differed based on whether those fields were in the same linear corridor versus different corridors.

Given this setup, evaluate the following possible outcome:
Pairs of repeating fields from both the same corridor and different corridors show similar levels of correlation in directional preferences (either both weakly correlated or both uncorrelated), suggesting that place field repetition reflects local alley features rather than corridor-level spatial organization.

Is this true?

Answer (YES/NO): NO